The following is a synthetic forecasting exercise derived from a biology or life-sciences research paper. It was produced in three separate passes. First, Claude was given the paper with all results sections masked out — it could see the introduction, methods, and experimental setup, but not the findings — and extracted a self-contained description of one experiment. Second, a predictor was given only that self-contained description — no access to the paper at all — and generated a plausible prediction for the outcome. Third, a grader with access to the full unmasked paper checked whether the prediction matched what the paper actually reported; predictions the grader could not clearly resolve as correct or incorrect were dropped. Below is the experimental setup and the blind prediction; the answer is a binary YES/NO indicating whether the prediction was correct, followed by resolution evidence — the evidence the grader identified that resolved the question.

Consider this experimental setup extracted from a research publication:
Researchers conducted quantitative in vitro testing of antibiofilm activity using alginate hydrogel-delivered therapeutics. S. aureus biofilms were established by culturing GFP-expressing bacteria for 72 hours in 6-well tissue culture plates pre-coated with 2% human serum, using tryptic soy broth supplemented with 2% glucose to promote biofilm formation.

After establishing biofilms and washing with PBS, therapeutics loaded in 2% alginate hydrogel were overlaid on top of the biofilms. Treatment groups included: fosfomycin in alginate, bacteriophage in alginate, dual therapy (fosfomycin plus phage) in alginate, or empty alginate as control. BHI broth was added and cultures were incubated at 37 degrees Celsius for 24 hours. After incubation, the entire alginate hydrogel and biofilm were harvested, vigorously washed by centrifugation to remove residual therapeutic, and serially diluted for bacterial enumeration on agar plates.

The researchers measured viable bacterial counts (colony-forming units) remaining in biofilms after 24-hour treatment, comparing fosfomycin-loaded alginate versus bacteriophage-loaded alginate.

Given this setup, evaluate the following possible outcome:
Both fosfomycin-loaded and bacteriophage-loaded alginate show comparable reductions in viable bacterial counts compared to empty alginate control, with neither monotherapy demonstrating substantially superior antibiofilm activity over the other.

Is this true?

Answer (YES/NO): YES